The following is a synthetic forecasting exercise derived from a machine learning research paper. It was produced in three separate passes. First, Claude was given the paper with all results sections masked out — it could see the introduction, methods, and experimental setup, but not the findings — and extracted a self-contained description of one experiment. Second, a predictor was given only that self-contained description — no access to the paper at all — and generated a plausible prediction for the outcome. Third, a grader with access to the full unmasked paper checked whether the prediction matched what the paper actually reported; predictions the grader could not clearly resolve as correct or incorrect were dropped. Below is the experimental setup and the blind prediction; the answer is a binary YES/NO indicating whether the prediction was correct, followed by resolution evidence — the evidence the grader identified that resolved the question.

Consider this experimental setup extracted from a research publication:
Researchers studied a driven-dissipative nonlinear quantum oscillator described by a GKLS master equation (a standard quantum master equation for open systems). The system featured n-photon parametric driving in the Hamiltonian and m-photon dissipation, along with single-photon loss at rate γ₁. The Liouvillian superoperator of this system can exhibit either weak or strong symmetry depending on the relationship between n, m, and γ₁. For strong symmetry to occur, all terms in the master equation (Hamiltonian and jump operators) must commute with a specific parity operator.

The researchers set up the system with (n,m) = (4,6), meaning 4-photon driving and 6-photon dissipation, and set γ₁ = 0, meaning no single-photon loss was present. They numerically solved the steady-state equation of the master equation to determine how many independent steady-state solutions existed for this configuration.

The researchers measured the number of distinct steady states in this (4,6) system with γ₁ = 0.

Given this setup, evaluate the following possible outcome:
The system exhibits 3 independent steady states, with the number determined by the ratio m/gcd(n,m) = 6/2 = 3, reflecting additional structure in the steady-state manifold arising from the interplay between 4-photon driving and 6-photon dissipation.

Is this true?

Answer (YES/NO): NO